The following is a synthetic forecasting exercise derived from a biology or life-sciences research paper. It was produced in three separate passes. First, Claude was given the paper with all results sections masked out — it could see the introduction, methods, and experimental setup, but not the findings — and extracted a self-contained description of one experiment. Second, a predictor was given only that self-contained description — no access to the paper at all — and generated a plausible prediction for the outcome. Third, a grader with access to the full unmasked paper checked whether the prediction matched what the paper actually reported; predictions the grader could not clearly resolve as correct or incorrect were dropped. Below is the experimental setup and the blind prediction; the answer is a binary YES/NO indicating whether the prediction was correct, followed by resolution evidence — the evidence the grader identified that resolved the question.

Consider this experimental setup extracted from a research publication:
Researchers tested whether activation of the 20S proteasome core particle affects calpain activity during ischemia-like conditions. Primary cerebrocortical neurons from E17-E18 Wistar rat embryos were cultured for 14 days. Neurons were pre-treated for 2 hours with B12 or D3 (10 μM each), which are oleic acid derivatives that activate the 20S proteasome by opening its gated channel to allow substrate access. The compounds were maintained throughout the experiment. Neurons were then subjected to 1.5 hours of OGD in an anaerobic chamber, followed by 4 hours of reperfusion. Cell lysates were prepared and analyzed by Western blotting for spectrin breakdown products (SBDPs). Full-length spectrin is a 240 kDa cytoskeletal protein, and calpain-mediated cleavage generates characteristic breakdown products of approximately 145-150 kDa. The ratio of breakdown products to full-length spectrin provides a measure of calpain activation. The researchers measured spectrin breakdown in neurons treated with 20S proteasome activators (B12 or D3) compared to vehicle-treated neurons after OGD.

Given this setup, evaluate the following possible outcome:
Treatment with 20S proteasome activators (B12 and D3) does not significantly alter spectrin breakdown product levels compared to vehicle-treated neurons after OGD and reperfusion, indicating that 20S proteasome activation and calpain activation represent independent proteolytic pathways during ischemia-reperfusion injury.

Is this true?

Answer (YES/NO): NO